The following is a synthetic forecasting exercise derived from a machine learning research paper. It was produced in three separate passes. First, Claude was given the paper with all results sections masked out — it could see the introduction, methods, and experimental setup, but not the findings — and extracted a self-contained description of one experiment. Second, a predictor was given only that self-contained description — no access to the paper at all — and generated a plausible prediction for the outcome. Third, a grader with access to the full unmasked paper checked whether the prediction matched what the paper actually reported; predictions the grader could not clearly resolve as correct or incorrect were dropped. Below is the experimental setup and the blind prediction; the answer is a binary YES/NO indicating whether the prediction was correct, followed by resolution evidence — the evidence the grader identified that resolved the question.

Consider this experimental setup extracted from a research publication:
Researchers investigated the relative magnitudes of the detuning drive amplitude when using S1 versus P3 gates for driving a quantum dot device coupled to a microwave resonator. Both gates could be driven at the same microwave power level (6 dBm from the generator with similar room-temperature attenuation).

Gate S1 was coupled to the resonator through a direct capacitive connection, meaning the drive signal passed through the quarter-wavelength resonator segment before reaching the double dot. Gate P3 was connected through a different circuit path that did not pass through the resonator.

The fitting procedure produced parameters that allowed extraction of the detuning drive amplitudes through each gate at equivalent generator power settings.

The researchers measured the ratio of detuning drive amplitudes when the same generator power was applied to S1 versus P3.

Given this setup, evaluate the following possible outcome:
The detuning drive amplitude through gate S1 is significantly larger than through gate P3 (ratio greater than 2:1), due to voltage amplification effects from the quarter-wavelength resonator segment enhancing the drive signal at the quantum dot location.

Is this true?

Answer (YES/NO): NO